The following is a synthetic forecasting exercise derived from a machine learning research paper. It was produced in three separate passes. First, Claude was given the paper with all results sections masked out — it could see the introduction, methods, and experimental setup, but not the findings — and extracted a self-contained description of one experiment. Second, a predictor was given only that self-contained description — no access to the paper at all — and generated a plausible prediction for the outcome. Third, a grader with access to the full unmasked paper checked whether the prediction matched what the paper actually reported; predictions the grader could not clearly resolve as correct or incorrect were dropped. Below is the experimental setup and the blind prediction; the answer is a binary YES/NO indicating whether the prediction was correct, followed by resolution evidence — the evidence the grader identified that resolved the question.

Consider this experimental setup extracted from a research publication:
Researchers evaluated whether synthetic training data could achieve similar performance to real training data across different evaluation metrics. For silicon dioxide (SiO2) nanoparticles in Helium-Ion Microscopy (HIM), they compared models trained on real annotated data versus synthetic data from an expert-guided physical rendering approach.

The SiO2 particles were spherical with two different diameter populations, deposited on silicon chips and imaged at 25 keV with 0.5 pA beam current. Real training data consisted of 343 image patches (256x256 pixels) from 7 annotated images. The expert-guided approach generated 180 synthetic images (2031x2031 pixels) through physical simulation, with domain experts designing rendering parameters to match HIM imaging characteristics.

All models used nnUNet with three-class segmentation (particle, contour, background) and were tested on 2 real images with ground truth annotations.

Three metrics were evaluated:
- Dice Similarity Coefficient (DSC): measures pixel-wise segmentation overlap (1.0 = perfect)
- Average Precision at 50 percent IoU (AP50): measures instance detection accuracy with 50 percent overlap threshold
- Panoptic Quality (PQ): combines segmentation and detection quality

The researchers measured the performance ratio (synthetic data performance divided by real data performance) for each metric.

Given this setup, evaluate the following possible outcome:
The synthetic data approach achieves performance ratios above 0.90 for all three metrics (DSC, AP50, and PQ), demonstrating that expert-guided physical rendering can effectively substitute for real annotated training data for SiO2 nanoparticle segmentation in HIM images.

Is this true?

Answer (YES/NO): NO